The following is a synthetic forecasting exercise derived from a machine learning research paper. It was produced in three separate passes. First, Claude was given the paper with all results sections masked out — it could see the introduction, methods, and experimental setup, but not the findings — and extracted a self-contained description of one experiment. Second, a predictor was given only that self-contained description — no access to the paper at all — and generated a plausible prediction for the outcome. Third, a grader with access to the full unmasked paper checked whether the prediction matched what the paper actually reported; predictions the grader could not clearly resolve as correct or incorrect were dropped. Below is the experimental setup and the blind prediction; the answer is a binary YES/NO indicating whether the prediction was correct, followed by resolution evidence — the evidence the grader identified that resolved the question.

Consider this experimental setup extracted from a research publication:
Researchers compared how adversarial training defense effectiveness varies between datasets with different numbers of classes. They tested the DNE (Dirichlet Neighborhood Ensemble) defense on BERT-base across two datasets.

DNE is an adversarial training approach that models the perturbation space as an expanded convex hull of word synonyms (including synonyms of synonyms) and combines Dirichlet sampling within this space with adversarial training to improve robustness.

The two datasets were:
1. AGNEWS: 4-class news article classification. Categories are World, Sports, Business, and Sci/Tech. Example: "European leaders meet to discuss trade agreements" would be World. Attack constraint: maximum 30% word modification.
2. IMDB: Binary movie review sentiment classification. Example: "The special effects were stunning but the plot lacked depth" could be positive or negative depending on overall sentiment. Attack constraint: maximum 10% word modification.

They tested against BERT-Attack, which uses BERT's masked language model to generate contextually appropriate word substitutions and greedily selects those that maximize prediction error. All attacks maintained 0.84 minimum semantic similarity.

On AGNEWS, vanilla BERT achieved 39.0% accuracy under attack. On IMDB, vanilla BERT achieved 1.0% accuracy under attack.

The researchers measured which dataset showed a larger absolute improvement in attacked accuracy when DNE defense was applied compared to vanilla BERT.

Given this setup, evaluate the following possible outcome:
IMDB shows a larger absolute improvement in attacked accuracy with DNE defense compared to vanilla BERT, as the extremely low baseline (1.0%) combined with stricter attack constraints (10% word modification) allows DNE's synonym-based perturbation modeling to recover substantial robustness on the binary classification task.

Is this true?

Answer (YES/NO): YES